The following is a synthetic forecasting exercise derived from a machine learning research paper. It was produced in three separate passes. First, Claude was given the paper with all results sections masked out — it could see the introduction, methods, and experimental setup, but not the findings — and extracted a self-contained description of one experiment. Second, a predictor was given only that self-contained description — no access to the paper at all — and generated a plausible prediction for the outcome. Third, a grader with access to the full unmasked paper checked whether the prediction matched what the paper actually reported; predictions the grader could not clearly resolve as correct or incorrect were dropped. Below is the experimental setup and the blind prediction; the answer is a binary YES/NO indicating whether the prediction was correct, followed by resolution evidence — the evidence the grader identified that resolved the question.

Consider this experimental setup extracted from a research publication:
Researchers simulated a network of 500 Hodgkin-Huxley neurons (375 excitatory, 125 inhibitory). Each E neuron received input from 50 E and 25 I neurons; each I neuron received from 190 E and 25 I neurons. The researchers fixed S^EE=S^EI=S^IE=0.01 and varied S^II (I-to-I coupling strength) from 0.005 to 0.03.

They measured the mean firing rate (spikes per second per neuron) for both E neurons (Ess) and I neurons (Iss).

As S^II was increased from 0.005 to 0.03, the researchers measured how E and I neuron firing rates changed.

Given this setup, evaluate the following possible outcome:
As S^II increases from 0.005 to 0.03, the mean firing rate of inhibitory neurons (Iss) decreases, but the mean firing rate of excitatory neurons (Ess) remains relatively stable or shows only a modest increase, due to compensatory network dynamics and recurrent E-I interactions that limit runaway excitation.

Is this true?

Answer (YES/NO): YES